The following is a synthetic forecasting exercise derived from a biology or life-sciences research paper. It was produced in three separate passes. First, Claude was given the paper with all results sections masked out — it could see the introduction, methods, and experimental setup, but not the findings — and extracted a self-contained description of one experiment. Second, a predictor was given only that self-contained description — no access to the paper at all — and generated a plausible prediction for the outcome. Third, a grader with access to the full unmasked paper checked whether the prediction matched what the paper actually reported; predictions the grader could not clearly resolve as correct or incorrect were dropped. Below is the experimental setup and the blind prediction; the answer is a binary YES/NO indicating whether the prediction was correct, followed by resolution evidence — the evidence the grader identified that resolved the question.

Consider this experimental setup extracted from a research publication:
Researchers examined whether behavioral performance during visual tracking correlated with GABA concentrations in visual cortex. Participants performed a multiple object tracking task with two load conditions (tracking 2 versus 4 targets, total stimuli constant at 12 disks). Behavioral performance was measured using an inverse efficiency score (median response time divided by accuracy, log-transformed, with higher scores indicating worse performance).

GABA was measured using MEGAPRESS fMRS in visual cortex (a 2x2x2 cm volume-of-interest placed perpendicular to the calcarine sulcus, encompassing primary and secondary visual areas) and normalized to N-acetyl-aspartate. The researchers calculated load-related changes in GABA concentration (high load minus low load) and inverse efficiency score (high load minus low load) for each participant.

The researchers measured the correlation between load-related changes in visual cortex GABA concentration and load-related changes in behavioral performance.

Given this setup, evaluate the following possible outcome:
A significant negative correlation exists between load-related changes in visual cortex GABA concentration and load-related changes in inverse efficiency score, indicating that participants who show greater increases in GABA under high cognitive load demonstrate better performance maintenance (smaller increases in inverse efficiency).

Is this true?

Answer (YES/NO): NO